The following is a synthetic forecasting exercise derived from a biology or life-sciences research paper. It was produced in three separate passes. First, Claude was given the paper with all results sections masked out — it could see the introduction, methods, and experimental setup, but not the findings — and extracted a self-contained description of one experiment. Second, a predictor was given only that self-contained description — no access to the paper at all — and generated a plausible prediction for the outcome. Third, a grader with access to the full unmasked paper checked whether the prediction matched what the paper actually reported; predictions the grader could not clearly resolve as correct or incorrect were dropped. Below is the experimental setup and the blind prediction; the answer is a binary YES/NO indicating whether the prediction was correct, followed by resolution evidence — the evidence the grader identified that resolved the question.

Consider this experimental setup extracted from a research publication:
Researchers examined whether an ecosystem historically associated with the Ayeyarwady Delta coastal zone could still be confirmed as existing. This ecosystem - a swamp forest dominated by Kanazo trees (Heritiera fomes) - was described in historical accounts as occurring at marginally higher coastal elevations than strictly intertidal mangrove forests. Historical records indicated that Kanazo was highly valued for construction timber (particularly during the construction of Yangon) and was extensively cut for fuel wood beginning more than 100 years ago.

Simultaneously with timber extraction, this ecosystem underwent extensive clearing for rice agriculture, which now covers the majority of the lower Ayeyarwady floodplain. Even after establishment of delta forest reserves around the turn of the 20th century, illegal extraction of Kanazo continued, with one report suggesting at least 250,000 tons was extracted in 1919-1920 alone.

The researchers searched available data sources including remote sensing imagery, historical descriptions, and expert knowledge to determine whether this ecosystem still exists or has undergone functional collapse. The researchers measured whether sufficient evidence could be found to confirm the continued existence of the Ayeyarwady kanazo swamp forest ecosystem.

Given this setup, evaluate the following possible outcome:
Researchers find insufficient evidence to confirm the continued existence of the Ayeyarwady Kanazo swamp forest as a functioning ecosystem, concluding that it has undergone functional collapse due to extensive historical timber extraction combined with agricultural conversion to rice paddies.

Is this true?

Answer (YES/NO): NO